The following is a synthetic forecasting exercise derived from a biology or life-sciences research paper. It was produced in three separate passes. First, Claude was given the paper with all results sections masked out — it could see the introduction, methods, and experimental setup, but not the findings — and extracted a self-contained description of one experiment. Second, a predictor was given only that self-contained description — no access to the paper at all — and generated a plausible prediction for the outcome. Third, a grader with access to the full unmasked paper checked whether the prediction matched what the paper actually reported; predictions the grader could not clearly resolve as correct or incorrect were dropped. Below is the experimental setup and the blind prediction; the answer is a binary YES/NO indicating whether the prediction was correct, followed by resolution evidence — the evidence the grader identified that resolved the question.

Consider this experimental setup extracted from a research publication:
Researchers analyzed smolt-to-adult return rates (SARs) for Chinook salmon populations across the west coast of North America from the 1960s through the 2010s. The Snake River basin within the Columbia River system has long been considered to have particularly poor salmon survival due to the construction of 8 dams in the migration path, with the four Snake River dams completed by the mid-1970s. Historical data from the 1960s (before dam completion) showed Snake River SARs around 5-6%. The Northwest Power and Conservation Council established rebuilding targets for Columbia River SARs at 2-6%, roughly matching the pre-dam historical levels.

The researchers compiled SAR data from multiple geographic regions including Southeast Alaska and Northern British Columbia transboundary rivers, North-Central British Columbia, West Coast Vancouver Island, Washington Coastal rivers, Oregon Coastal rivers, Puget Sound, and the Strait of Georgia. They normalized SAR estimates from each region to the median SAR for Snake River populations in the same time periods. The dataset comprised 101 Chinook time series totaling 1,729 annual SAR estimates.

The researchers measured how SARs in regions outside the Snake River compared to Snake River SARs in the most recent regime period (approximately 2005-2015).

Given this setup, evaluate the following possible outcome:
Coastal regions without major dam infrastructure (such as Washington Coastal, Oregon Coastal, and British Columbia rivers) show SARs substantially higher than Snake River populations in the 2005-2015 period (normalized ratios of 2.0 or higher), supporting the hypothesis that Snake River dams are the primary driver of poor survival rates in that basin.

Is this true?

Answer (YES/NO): NO